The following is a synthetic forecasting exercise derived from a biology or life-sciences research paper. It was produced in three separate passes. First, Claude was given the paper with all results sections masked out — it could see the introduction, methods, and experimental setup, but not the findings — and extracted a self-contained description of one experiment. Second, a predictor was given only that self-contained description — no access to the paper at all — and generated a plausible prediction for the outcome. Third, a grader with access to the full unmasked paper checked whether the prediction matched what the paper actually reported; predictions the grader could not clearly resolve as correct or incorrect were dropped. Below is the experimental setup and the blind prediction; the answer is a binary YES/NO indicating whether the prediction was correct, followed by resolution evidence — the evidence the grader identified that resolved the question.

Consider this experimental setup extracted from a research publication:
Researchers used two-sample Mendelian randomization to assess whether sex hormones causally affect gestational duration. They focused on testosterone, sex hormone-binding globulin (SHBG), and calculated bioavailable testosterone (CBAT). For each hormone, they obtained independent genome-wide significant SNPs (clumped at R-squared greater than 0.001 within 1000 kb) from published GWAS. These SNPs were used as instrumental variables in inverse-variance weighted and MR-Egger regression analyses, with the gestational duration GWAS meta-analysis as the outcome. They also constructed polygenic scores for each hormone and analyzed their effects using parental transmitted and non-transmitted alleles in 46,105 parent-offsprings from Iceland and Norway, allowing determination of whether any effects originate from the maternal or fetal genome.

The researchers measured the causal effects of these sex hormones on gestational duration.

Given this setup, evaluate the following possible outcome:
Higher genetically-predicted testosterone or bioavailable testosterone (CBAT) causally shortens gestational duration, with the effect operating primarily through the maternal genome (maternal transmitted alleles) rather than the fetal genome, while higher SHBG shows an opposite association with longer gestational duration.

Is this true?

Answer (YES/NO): NO